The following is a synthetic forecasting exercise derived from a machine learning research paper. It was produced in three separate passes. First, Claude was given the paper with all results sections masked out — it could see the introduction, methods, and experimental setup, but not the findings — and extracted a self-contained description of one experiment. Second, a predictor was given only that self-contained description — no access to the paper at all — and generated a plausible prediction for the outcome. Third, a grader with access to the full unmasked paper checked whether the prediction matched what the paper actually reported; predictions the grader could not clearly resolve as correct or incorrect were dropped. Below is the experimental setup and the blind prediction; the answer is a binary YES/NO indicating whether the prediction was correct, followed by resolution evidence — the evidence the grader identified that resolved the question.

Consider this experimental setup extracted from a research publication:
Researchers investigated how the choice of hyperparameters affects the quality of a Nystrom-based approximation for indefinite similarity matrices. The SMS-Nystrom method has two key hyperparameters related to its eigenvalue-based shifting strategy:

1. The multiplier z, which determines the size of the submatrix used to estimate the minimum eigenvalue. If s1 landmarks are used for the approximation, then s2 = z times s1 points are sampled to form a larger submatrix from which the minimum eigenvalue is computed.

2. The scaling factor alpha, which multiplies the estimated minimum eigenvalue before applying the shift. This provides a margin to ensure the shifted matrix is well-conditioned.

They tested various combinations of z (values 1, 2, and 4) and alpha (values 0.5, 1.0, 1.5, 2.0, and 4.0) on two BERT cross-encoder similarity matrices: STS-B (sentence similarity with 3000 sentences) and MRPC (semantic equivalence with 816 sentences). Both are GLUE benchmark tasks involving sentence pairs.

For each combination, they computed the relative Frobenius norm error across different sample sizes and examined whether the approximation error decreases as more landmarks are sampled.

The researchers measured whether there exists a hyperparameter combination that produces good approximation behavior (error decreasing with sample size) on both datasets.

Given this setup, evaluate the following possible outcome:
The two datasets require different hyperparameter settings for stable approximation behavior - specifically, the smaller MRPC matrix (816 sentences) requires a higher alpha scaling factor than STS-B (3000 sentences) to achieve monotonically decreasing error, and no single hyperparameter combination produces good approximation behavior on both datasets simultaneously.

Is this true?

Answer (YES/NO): NO